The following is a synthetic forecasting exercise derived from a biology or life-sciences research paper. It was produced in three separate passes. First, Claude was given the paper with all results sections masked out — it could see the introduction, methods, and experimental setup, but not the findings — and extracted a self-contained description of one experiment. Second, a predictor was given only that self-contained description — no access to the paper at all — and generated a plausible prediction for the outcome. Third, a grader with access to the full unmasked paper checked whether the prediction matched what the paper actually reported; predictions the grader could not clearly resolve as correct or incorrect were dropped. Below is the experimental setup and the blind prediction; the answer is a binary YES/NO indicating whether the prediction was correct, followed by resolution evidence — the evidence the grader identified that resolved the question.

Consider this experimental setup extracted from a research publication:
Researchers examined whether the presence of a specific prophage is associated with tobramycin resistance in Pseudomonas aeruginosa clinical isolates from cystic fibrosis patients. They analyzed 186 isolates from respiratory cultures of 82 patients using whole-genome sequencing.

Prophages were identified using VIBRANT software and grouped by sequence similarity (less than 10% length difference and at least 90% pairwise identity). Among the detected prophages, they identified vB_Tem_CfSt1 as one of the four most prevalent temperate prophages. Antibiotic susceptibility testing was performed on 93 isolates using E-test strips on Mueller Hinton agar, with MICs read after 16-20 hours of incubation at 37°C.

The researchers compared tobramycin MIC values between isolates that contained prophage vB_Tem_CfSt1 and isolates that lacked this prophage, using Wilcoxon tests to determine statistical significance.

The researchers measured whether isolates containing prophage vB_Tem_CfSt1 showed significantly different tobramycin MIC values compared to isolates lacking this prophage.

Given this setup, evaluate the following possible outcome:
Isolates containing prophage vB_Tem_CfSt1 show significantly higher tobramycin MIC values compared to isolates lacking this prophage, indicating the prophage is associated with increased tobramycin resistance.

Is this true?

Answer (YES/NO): YES